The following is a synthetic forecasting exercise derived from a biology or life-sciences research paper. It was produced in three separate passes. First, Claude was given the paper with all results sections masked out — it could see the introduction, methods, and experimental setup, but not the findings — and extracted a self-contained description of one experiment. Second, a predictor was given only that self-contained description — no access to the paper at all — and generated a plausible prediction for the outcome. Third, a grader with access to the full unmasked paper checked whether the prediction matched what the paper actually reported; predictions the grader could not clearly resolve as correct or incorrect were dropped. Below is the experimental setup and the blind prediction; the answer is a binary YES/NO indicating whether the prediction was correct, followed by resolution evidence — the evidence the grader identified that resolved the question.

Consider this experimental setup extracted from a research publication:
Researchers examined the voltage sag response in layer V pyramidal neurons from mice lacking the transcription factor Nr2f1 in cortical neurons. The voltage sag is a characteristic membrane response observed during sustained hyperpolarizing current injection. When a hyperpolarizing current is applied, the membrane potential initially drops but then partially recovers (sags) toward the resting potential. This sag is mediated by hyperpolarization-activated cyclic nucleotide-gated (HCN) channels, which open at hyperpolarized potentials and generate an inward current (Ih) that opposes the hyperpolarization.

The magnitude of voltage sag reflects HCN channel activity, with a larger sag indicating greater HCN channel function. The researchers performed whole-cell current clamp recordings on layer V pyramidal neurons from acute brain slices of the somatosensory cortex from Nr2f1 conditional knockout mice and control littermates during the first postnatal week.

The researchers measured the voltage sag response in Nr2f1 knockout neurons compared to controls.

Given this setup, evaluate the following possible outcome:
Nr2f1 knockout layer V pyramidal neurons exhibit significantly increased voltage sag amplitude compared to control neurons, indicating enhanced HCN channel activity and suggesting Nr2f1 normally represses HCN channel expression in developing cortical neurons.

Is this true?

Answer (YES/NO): NO